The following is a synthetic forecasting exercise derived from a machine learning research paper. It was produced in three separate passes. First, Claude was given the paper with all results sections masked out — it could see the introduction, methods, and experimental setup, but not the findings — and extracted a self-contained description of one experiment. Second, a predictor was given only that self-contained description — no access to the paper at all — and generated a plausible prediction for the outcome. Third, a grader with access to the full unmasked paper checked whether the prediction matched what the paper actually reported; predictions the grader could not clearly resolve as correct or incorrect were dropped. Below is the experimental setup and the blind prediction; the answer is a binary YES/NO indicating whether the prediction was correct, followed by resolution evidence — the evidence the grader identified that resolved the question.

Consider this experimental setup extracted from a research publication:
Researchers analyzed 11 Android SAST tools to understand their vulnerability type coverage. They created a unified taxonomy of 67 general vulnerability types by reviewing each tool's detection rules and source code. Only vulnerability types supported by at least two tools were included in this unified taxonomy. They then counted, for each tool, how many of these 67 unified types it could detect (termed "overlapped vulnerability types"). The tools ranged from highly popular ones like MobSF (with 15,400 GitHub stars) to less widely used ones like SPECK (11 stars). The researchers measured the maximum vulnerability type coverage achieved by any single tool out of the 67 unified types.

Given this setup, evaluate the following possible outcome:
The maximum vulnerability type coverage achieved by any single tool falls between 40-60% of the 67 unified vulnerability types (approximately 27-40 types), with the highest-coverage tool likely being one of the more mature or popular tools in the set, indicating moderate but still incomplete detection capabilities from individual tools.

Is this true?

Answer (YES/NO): NO